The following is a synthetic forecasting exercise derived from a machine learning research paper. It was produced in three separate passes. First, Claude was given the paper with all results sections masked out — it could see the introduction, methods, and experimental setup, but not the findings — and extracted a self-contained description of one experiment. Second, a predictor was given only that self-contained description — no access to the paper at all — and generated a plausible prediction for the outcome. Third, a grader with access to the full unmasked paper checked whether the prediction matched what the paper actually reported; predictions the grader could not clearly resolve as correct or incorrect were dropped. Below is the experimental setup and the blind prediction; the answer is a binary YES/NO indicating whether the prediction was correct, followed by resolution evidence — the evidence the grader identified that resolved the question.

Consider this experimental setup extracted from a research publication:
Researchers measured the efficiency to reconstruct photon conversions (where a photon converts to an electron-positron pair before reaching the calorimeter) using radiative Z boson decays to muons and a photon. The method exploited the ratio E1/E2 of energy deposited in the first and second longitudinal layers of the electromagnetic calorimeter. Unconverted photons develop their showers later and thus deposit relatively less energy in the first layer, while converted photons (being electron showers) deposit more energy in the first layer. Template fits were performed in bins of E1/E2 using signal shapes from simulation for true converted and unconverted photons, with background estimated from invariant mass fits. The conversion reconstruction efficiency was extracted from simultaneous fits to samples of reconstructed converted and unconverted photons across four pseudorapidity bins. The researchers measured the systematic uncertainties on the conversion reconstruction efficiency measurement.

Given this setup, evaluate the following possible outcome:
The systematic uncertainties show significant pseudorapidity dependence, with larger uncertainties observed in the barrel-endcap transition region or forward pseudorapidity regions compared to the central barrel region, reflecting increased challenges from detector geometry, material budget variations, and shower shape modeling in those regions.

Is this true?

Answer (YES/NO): NO